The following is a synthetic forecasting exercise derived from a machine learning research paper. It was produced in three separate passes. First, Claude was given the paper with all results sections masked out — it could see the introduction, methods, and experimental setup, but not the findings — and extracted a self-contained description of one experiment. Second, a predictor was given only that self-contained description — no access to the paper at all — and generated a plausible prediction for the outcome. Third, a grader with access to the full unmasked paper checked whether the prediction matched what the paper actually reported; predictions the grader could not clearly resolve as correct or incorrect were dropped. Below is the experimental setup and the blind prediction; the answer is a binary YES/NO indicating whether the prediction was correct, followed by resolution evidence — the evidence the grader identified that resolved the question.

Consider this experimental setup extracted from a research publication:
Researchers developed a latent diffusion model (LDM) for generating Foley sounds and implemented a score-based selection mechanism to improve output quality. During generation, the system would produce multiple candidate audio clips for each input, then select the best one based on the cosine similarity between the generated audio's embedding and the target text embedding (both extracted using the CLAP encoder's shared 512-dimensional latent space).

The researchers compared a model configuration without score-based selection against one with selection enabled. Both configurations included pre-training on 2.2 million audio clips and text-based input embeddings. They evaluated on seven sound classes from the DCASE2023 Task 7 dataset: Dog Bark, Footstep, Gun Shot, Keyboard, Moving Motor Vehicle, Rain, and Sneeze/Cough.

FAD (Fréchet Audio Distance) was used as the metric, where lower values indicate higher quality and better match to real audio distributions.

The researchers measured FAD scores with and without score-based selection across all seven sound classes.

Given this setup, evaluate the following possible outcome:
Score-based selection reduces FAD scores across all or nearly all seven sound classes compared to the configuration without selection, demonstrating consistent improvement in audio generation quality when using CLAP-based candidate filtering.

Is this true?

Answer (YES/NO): YES